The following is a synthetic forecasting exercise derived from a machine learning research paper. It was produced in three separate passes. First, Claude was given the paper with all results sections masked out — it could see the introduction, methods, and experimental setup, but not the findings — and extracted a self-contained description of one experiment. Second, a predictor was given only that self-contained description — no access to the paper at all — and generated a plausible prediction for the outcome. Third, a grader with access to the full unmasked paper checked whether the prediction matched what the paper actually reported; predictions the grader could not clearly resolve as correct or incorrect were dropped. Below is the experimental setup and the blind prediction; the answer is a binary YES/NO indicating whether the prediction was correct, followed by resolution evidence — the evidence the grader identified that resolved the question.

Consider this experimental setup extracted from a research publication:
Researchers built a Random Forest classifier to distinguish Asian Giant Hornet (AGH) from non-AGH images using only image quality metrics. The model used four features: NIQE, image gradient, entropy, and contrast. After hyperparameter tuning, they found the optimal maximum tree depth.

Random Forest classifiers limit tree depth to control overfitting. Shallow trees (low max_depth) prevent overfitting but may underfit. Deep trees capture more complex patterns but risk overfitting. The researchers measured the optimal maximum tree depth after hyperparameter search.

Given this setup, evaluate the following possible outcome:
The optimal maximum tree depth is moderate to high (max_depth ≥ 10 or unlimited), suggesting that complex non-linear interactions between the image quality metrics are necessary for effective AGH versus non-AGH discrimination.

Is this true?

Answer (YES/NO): YES